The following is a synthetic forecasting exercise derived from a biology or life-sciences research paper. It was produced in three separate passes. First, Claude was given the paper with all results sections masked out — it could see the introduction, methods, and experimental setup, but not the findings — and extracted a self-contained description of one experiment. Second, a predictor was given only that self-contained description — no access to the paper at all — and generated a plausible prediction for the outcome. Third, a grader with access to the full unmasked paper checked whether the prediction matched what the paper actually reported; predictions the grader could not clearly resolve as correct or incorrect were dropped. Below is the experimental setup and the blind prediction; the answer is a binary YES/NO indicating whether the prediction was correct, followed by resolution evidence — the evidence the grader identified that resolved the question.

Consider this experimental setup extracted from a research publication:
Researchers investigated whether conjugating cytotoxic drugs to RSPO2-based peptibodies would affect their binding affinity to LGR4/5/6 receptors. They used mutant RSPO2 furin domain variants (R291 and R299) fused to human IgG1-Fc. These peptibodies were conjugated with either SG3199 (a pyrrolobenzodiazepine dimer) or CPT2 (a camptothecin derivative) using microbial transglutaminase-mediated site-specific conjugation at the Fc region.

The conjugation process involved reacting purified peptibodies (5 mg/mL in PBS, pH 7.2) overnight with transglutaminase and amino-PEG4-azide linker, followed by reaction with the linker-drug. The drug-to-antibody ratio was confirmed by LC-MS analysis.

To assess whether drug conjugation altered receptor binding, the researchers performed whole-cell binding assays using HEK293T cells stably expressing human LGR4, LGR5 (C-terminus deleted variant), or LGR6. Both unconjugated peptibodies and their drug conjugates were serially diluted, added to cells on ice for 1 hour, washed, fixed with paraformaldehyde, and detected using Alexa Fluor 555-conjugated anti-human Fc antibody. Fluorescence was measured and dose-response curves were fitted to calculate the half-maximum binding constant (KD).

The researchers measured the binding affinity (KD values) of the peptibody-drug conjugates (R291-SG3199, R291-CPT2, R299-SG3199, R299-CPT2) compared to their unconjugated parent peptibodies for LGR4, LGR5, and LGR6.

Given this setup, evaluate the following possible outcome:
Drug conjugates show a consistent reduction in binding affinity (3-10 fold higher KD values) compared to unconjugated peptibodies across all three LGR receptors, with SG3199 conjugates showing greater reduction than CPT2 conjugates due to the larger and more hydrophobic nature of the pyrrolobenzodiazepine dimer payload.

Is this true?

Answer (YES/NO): NO